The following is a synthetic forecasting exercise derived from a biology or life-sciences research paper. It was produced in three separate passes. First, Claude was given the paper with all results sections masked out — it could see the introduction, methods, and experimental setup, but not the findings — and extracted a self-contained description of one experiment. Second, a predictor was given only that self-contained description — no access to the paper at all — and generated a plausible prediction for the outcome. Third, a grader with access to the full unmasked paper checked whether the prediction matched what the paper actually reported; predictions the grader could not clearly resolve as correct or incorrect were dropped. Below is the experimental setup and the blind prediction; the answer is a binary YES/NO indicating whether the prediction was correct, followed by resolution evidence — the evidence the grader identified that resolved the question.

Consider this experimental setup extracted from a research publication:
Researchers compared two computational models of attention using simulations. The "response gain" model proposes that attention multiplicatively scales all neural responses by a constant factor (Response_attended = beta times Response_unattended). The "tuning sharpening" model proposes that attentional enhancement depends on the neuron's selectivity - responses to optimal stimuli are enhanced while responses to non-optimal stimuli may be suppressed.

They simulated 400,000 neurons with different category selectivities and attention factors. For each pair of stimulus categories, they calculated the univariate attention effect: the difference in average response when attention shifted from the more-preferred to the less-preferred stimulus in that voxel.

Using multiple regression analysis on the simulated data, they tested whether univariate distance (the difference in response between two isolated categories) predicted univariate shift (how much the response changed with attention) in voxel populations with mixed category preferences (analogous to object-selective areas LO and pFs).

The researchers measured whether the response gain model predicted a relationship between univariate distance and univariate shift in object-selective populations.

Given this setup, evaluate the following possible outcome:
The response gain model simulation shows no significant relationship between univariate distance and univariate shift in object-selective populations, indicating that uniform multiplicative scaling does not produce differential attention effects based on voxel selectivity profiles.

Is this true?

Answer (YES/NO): YES